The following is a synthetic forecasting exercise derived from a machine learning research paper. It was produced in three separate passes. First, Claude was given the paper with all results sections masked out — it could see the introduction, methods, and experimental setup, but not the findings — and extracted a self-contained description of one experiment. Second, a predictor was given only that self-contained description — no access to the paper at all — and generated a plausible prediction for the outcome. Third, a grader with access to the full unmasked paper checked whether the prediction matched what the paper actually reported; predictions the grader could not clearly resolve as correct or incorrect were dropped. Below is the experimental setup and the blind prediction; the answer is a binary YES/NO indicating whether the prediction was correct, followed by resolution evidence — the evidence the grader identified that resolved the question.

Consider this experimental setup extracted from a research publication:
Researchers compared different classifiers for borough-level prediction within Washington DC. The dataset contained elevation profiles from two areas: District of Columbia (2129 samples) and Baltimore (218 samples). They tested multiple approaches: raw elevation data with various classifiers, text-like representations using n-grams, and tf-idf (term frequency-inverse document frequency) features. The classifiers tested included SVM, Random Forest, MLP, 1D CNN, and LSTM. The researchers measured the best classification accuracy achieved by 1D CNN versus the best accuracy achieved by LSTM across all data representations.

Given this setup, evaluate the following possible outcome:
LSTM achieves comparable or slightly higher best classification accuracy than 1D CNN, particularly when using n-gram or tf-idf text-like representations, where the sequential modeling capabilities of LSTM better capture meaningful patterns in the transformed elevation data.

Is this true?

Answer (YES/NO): NO